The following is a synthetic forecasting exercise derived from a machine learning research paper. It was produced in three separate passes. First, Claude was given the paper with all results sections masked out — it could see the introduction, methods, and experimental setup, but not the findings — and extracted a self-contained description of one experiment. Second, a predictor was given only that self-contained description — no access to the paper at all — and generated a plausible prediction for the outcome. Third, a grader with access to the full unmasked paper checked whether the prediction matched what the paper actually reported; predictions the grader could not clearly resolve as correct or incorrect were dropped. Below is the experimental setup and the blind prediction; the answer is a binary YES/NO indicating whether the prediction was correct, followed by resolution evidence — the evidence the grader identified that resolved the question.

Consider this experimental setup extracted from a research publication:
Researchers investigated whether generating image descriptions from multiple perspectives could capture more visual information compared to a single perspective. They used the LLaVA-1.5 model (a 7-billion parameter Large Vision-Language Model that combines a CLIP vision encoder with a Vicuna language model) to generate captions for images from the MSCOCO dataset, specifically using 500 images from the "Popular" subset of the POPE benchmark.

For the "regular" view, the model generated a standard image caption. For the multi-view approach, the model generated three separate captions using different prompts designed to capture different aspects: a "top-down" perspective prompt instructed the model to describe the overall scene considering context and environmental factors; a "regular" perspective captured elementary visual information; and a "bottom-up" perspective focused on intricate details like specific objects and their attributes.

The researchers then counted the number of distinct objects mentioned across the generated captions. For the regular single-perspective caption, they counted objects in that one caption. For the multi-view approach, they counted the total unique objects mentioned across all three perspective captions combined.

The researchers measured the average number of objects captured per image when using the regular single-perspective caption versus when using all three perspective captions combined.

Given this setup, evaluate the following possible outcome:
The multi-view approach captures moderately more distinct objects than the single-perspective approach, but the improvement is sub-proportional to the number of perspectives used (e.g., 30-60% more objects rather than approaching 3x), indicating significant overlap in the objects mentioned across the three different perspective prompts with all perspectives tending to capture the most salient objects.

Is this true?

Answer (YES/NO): NO